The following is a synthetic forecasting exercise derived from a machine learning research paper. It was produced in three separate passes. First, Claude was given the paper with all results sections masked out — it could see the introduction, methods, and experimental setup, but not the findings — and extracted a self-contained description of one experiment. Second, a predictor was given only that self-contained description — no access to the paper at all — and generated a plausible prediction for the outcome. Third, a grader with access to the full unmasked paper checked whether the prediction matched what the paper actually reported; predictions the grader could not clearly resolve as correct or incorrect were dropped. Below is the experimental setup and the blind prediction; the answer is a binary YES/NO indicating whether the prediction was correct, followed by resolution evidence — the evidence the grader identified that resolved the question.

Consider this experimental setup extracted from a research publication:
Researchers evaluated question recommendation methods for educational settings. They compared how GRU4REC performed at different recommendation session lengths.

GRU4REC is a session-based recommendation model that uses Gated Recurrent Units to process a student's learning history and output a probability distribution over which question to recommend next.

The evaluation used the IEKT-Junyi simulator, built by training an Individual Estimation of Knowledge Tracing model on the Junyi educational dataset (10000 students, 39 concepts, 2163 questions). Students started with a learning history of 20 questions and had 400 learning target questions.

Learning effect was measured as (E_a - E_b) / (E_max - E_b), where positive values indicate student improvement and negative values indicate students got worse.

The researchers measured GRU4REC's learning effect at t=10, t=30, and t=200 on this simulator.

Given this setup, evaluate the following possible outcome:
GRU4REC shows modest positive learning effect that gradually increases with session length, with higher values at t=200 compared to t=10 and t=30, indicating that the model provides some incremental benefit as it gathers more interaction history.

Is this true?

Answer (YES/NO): NO